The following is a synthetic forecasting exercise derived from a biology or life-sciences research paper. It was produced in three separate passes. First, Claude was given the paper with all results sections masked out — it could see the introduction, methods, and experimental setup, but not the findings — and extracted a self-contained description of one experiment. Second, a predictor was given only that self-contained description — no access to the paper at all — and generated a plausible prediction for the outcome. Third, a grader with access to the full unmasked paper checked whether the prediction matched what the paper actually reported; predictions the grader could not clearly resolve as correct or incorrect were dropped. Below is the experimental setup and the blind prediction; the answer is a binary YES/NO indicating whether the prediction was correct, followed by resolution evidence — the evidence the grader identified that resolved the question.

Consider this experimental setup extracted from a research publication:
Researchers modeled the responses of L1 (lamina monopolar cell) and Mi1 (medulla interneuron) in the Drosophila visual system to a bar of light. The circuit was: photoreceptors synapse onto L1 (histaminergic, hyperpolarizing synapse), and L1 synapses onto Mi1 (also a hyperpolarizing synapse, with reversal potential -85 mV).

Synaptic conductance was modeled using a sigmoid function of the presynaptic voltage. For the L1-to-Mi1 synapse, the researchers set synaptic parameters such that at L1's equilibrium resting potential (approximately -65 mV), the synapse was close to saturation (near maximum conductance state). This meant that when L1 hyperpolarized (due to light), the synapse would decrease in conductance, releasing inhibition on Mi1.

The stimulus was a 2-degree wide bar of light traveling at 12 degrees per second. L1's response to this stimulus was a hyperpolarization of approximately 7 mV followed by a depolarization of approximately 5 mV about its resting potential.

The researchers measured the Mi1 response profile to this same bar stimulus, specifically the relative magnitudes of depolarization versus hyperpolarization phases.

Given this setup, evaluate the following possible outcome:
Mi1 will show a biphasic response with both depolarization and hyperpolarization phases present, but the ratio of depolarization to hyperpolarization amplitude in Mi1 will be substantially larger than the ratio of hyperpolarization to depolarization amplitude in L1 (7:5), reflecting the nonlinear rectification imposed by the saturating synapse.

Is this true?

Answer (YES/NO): YES